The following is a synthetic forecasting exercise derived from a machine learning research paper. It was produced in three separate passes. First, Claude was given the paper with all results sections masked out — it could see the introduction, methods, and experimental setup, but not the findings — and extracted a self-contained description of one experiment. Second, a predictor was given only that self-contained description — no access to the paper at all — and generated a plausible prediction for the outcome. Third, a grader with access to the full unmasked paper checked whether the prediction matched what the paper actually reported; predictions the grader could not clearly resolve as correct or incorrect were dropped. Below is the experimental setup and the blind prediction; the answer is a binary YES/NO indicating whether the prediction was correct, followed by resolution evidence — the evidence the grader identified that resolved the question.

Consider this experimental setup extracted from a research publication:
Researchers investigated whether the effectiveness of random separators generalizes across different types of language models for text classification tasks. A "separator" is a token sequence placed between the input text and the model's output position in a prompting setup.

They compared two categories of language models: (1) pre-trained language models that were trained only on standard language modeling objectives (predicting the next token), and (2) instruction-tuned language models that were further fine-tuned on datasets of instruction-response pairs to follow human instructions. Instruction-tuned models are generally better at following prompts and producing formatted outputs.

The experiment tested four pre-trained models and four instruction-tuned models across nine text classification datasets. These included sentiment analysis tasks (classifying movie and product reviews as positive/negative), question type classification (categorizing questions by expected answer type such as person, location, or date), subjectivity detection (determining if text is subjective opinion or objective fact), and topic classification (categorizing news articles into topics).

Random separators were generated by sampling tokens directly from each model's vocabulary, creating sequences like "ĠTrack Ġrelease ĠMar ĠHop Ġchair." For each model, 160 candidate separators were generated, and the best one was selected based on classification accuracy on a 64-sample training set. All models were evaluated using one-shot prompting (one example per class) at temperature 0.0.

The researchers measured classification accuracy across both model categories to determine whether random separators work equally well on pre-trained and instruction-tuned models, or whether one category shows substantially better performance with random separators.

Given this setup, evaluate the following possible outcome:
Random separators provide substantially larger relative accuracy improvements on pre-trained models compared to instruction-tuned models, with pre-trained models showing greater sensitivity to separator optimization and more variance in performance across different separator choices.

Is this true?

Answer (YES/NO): NO